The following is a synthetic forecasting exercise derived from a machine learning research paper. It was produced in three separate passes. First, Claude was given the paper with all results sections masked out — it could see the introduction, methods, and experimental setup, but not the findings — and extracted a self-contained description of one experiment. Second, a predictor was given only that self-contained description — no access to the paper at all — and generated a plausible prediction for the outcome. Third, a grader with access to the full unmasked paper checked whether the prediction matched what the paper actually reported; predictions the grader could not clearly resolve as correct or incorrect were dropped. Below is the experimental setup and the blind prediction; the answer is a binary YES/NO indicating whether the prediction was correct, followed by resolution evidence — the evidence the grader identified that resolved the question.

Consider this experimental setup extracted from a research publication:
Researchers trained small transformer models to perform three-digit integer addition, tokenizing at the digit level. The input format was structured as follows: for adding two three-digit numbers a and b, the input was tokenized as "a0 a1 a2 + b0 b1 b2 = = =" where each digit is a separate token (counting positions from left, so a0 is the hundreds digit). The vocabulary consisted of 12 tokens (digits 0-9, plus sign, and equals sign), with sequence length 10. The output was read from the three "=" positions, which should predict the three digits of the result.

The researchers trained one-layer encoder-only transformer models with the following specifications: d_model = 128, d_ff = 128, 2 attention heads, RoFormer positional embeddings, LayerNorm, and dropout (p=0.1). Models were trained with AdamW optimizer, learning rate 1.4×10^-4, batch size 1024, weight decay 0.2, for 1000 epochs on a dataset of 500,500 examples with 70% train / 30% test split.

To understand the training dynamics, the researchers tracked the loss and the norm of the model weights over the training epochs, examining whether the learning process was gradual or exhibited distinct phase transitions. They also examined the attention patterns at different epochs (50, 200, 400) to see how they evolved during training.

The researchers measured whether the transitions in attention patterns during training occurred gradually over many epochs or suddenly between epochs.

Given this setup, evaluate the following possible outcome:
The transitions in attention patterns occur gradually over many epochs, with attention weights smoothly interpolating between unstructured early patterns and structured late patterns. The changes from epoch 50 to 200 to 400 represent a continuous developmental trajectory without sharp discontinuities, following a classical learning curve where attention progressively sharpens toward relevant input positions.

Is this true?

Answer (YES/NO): NO